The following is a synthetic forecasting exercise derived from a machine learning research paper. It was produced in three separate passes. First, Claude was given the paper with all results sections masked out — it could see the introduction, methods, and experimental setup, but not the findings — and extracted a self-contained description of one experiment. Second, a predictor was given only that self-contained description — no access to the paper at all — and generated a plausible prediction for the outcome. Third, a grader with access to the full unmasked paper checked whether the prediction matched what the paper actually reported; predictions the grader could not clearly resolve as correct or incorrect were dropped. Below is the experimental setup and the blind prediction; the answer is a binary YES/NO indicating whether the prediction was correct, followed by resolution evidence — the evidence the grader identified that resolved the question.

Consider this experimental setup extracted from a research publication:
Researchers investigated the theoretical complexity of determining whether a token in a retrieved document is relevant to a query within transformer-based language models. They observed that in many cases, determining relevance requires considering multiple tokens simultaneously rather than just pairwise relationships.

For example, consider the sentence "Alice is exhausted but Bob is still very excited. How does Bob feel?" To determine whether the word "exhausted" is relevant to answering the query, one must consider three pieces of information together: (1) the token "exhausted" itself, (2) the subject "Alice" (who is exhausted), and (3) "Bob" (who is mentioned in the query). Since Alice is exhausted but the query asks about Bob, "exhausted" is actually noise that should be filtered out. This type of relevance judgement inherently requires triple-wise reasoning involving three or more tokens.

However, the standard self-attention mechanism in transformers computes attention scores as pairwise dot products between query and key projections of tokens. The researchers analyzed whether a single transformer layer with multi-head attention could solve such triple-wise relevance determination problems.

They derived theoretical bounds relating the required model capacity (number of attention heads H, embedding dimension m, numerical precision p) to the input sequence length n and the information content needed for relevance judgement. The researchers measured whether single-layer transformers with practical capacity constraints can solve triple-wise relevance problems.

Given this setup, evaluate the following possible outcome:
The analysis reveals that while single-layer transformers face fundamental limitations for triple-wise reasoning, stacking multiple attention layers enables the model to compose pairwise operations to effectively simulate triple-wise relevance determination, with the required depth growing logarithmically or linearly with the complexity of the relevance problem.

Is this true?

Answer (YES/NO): NO